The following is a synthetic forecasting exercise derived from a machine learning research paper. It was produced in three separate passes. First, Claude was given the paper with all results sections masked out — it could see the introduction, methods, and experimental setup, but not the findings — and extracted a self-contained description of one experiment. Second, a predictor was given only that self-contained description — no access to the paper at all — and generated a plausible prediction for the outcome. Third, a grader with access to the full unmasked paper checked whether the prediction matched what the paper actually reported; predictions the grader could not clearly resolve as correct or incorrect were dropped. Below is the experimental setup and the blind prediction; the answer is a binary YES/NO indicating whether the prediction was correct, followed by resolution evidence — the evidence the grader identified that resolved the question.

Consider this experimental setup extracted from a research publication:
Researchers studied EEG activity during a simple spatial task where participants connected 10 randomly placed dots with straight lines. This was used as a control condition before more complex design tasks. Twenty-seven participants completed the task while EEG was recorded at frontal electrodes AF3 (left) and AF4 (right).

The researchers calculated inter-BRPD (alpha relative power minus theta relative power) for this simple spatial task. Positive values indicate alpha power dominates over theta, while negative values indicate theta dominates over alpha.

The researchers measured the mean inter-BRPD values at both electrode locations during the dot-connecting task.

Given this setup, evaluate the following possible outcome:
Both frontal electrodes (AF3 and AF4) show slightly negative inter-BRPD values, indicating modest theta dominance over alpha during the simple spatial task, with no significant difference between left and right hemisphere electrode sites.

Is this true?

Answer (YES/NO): NO